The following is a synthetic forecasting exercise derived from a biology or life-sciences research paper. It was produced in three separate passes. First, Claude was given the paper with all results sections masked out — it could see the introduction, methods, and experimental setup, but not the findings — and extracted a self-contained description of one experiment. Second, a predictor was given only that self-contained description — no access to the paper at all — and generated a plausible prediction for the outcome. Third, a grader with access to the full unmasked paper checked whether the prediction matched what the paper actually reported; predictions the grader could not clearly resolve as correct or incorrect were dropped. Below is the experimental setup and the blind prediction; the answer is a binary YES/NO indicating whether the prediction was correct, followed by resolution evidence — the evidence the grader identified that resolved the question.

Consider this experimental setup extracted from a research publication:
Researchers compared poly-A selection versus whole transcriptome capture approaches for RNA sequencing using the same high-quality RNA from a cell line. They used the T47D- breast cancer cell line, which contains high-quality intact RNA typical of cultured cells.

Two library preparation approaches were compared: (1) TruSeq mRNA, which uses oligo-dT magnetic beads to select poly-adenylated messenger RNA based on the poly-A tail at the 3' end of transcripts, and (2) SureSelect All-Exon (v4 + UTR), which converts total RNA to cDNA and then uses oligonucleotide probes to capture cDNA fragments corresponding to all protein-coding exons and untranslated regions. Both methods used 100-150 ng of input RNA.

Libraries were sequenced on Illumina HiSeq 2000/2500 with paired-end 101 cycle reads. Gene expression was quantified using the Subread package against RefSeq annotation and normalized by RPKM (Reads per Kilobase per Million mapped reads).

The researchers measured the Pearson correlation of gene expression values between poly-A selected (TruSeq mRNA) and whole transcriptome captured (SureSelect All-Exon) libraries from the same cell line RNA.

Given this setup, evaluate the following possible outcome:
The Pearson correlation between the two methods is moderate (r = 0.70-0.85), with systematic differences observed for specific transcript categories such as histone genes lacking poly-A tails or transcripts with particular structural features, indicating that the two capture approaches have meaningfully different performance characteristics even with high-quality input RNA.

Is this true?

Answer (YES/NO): NO